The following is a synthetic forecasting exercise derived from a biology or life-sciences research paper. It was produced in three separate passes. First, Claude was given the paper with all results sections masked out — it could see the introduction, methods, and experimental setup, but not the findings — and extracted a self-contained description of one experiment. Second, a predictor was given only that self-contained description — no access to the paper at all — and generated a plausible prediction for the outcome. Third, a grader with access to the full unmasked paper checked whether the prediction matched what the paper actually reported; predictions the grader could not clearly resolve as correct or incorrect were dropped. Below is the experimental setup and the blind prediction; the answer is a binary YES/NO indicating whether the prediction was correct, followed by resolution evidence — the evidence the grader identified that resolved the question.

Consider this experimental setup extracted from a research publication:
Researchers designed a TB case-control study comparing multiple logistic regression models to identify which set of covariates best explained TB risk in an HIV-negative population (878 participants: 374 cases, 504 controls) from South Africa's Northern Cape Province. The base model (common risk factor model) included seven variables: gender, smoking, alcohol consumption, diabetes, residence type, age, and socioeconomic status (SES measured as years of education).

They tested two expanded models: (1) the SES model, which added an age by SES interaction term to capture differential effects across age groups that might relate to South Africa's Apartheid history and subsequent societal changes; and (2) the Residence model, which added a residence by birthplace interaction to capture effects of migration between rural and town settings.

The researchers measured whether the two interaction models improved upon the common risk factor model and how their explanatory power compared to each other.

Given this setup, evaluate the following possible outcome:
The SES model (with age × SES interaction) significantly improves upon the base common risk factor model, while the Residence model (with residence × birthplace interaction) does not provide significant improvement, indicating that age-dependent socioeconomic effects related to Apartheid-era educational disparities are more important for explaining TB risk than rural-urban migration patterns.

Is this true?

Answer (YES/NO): NO